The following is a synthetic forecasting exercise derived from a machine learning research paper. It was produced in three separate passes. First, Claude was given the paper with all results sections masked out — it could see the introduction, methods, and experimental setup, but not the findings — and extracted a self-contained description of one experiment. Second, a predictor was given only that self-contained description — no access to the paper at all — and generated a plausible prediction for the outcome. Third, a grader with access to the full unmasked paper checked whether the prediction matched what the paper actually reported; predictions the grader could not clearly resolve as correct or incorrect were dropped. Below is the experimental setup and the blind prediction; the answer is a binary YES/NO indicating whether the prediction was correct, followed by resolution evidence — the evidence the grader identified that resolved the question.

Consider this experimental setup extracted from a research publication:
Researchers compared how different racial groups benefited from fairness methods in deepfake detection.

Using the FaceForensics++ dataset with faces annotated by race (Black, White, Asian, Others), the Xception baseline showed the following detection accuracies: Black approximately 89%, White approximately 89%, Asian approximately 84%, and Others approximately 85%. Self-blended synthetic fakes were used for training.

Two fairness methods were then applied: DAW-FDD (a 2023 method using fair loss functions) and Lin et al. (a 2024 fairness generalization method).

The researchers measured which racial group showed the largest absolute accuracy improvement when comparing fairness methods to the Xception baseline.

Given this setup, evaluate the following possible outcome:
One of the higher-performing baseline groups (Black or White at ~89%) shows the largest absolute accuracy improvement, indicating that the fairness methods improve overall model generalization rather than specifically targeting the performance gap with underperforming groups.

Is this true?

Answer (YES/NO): NO